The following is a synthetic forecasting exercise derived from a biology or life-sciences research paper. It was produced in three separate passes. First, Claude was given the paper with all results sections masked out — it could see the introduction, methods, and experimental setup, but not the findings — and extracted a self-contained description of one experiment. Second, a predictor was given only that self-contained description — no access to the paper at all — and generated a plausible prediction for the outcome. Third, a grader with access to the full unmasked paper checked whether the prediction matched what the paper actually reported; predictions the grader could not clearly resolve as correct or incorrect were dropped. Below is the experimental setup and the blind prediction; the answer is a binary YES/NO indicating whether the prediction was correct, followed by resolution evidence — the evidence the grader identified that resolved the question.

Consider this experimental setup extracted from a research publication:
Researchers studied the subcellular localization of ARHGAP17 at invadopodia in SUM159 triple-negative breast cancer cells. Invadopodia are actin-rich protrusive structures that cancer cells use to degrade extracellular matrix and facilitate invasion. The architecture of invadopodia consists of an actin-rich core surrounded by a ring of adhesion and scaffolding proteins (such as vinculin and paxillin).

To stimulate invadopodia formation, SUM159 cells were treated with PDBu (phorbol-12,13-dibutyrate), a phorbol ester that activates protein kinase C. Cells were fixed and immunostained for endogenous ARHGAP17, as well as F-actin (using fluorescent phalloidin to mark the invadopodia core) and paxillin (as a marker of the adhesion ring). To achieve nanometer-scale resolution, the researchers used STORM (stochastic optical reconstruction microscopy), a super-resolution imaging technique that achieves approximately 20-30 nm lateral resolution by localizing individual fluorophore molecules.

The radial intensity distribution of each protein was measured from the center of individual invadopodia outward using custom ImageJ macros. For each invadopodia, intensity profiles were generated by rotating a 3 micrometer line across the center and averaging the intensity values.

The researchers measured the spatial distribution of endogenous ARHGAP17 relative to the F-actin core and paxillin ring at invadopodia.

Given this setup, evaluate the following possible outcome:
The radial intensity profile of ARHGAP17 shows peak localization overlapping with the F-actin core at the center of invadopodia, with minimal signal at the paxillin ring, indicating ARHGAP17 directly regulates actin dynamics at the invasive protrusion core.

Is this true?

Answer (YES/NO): NO